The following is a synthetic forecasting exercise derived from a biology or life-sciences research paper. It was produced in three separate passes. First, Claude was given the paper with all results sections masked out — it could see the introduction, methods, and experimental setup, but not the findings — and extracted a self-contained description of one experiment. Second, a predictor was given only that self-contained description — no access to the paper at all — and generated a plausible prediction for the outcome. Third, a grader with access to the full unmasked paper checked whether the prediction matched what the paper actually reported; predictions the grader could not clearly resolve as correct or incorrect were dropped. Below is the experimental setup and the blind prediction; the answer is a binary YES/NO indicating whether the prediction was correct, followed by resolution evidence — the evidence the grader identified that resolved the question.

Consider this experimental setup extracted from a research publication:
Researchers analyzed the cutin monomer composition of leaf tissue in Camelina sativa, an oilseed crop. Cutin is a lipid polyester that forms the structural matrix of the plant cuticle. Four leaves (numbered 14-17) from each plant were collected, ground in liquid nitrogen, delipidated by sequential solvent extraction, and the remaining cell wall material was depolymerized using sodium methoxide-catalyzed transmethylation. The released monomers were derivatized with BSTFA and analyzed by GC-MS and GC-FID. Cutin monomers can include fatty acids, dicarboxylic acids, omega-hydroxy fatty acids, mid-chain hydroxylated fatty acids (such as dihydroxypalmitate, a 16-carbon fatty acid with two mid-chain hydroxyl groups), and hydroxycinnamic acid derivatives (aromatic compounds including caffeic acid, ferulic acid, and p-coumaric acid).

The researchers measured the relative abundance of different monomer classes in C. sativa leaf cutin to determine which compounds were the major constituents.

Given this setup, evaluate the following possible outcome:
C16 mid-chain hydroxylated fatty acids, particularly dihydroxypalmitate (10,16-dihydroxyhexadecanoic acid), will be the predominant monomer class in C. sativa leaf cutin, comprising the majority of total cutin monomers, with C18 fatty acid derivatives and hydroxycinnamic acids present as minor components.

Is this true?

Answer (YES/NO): NO